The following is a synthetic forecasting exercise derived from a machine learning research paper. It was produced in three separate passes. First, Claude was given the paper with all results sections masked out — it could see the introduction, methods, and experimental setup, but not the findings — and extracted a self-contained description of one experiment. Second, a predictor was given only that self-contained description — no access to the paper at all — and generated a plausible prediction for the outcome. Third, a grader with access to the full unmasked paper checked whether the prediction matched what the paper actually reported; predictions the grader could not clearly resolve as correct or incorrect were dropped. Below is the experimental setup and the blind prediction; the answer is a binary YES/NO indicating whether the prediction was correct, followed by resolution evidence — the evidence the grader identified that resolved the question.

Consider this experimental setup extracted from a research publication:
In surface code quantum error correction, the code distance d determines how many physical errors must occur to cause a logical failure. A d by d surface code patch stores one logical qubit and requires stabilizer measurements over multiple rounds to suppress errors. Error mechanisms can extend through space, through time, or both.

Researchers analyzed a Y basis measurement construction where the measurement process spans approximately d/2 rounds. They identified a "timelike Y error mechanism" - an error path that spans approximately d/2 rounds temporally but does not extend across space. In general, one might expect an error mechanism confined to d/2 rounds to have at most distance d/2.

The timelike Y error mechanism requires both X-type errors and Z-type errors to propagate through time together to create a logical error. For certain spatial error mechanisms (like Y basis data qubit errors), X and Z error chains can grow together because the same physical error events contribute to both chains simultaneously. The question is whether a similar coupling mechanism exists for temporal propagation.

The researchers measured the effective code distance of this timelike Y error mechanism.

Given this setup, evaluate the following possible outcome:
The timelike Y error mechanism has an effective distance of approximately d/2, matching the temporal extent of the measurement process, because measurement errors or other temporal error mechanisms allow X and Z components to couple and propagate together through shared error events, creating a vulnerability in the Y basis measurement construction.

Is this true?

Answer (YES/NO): NO